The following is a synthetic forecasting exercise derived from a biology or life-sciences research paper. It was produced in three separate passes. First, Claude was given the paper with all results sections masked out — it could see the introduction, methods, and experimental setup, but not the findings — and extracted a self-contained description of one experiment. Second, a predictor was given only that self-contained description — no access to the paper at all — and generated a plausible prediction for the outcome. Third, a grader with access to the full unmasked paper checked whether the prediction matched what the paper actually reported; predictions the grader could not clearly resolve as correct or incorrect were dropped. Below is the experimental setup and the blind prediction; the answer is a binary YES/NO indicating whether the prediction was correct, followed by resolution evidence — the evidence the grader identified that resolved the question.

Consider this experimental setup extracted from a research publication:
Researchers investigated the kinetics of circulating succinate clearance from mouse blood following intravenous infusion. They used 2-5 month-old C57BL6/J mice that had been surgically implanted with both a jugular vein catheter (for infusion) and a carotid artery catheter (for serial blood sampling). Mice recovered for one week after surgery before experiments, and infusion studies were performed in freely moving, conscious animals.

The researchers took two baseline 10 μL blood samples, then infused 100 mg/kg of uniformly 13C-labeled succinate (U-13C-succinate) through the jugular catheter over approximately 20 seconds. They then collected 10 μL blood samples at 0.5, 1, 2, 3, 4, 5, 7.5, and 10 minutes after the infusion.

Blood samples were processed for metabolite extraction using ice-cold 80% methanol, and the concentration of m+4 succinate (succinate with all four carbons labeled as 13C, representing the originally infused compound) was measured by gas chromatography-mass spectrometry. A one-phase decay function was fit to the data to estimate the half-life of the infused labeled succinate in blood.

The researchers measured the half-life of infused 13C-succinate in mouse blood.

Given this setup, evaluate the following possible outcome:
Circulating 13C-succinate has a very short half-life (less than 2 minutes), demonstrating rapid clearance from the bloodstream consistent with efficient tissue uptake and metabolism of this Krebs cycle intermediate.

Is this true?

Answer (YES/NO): YES